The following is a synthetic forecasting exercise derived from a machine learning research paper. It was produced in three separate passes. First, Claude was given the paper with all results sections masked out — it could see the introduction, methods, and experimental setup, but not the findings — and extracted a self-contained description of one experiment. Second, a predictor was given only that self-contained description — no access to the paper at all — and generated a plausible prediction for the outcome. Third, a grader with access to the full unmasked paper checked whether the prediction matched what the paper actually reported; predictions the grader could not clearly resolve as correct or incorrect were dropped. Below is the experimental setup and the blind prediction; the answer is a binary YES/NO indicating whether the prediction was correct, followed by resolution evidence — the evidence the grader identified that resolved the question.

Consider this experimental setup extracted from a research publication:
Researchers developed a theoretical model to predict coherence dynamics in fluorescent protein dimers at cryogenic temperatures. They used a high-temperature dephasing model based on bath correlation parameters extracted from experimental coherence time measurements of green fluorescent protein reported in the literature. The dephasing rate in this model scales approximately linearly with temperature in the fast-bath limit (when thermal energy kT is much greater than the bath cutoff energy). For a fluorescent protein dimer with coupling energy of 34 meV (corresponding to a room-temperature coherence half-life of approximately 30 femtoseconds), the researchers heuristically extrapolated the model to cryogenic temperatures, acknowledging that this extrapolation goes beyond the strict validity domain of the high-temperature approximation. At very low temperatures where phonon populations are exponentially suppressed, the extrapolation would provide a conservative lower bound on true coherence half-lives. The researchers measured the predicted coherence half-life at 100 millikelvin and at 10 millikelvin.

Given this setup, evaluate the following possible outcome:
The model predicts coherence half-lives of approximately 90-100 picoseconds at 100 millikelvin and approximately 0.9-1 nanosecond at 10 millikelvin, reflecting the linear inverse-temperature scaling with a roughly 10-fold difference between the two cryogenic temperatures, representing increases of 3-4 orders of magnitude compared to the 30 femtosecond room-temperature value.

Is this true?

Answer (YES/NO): NO